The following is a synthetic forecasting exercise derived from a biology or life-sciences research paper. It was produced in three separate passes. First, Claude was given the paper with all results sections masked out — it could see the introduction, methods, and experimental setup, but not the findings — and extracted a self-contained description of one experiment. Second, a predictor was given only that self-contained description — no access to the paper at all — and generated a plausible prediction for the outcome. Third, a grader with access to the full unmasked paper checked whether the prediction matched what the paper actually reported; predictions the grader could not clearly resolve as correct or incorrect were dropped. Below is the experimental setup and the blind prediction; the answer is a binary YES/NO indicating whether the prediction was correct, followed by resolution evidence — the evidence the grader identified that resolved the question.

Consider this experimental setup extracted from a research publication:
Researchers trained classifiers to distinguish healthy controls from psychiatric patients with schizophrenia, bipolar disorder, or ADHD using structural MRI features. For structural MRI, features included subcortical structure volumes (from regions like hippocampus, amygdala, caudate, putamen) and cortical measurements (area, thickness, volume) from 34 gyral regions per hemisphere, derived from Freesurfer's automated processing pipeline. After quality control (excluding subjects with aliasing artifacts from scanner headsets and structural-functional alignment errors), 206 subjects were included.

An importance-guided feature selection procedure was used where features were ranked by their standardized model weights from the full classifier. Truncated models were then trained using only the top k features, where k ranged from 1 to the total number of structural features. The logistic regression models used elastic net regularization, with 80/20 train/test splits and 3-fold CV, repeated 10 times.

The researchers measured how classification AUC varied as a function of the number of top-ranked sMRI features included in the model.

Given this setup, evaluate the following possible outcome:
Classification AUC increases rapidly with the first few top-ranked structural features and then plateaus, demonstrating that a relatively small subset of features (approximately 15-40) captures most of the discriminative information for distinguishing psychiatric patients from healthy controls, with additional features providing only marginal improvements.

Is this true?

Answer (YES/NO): NO